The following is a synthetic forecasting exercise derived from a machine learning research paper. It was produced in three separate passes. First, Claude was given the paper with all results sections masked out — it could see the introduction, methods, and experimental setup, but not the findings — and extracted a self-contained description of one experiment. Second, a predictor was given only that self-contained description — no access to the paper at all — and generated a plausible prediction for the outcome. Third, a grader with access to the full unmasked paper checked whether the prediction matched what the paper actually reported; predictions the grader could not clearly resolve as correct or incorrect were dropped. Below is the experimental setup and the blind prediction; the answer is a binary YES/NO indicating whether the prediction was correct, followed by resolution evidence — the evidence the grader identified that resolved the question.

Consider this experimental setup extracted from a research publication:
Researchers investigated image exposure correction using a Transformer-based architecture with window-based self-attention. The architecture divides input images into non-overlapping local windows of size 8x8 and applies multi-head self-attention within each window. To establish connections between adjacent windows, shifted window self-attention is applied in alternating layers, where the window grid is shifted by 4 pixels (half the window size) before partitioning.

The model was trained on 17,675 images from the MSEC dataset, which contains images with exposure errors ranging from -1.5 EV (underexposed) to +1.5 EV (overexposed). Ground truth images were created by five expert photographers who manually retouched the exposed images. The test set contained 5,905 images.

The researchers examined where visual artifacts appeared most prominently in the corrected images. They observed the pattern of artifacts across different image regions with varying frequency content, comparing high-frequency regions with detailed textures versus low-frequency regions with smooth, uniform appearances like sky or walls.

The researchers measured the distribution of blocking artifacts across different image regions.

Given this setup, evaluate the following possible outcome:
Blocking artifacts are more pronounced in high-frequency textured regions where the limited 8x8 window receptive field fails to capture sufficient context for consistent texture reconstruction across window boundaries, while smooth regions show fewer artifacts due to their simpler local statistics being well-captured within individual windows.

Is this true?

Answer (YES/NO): NO